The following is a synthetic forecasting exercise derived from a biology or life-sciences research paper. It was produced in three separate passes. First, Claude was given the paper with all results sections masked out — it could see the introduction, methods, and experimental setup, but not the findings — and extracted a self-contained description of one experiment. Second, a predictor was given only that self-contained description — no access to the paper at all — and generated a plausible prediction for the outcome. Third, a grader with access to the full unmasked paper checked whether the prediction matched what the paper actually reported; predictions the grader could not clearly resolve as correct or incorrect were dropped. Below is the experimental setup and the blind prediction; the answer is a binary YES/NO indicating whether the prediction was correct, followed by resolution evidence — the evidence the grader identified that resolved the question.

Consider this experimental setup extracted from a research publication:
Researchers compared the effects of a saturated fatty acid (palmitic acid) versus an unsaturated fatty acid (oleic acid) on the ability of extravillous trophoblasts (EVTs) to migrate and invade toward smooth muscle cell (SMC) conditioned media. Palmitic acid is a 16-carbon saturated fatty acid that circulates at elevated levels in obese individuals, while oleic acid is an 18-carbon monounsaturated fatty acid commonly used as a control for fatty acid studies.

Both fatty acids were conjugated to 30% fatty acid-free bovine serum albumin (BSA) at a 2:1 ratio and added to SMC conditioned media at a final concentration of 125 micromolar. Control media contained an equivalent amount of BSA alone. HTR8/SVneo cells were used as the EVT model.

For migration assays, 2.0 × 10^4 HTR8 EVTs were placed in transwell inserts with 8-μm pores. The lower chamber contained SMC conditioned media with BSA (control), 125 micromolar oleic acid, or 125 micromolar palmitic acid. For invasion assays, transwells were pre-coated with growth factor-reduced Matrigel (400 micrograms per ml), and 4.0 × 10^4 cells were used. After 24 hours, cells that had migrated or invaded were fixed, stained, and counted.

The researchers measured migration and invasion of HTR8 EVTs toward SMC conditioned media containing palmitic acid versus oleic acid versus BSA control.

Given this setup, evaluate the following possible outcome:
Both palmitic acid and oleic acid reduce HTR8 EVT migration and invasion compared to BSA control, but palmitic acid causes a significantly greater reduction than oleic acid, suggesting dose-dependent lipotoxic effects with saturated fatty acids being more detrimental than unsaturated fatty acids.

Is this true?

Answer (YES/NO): NO